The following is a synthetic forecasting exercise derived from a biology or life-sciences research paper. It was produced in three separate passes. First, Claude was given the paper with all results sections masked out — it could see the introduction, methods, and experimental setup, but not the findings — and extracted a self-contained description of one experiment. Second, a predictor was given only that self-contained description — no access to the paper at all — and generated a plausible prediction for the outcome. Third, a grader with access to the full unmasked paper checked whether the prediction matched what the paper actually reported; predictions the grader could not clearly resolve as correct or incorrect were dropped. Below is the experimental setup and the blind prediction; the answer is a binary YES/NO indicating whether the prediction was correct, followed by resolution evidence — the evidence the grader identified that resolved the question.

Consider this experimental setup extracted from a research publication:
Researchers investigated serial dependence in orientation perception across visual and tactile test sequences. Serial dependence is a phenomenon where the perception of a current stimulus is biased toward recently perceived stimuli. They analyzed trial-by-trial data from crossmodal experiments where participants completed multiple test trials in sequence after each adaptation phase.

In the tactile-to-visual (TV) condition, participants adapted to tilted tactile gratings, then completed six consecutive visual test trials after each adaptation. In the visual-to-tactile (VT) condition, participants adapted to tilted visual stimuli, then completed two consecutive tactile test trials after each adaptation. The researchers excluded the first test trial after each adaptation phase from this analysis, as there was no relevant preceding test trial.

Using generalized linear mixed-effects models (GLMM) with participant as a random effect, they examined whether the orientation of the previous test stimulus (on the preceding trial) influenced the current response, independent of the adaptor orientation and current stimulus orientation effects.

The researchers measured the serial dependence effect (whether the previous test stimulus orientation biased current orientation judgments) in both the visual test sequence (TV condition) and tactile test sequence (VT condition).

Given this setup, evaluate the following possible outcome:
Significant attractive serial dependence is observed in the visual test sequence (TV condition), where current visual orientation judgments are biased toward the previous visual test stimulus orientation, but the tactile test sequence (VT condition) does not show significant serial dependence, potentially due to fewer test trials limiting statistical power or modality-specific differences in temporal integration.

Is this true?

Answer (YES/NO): NO